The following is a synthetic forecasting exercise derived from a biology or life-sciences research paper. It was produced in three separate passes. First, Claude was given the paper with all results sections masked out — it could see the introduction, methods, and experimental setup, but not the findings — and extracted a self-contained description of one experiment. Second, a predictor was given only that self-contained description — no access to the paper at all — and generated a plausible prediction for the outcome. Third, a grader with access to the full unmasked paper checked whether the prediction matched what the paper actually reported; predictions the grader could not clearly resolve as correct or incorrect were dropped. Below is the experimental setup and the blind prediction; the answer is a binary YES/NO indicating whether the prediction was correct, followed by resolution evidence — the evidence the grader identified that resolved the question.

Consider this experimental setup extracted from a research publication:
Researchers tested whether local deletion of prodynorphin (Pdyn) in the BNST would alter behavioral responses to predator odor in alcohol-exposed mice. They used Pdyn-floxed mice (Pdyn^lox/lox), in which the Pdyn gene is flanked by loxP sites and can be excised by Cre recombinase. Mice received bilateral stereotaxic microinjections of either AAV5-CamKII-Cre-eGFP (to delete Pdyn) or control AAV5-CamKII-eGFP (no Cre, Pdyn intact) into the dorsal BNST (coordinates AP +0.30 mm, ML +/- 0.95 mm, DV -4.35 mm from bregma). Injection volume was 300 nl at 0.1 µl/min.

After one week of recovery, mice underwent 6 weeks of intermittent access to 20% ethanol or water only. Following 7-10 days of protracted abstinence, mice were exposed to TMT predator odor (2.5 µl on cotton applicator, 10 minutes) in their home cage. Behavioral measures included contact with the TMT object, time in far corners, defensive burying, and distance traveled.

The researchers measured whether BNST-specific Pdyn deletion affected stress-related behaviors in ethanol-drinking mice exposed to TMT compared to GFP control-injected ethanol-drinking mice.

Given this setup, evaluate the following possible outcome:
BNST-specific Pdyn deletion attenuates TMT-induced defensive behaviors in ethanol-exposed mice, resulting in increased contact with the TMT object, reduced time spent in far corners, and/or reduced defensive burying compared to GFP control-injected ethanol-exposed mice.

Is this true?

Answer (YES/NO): NO